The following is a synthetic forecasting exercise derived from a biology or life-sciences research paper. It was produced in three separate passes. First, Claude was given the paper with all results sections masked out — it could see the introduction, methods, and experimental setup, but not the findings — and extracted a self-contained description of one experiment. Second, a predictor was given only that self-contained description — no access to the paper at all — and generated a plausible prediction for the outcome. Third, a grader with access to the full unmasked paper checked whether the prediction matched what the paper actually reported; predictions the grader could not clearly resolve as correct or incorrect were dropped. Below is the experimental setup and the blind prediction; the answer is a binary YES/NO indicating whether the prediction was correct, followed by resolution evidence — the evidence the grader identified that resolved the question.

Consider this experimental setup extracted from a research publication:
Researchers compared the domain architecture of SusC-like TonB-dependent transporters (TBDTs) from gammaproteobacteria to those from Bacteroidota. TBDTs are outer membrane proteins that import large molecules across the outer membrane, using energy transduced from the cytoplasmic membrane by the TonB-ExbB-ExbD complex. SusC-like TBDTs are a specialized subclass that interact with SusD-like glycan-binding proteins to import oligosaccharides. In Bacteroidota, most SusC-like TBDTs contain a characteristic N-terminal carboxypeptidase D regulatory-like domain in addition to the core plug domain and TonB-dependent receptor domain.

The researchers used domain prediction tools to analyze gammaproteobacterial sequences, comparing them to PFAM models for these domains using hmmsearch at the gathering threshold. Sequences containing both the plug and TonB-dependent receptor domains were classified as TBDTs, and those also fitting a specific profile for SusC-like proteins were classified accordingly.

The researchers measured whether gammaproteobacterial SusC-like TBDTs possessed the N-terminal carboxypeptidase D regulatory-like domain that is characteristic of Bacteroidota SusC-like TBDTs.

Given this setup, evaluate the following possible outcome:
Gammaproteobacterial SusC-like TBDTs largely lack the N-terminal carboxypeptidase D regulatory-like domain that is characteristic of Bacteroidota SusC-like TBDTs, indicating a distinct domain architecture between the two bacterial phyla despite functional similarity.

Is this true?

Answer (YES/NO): YES